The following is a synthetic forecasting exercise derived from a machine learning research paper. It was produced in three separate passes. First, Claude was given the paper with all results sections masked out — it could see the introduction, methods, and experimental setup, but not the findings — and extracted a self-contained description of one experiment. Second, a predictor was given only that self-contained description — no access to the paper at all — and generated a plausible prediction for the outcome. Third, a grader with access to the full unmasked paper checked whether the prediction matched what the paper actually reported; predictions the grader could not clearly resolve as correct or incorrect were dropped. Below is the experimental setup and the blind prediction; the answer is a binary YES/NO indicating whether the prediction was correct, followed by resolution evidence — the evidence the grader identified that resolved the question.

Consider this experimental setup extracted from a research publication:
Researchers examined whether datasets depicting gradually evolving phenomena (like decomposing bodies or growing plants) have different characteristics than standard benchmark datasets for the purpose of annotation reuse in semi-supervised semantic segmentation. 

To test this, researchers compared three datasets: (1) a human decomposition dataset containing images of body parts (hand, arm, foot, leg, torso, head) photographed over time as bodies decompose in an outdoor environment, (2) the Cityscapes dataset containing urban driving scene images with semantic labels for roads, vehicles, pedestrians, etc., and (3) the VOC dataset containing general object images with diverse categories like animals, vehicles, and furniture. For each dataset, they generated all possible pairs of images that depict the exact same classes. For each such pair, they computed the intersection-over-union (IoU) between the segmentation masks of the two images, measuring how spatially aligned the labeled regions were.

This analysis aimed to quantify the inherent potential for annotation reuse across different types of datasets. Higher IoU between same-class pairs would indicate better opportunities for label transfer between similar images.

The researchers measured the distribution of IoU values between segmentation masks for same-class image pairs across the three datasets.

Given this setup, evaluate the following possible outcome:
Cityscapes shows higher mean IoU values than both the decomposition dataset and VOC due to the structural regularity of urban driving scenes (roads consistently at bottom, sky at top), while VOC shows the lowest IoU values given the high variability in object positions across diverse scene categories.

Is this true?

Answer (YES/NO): NO